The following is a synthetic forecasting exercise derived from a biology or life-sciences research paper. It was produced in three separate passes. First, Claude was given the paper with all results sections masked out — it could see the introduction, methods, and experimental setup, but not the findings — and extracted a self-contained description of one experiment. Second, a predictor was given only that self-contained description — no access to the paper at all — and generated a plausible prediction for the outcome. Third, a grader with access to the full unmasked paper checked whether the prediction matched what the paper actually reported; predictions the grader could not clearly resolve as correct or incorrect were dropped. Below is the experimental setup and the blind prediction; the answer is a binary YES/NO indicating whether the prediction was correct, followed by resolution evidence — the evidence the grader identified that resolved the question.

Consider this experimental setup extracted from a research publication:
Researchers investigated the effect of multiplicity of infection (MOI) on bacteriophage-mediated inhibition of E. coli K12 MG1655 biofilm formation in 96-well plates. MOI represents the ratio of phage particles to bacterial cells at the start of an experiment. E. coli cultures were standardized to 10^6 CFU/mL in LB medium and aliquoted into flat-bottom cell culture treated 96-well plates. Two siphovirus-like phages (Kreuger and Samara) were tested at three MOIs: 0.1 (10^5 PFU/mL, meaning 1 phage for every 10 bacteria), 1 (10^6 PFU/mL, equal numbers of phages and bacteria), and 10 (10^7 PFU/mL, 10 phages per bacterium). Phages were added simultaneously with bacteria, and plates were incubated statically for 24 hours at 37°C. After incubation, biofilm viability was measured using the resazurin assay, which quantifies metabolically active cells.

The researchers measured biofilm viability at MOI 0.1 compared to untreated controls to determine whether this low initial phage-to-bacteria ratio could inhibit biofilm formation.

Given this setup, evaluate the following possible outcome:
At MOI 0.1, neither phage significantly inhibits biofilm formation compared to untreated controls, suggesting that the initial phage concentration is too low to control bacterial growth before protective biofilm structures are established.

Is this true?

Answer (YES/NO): NO